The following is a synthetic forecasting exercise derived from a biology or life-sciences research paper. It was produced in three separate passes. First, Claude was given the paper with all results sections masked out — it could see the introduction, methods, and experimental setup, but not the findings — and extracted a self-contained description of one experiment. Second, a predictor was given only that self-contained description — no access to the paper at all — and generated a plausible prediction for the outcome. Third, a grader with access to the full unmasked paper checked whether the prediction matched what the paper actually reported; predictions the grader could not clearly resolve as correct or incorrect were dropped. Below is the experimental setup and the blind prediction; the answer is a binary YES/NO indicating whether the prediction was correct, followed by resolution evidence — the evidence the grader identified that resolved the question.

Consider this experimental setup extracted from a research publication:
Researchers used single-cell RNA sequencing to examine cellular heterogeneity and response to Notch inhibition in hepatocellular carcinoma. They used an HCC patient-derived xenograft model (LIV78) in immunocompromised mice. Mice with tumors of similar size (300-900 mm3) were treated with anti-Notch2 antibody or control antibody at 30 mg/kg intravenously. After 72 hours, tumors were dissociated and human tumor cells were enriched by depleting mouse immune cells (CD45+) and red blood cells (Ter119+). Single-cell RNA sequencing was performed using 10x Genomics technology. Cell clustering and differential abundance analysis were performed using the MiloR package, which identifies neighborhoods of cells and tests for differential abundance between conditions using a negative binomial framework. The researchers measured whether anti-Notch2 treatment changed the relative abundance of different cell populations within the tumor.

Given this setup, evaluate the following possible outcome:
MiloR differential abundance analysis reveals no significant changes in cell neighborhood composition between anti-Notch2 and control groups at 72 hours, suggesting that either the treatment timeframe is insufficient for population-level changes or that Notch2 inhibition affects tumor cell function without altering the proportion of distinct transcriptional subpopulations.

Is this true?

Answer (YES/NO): NO